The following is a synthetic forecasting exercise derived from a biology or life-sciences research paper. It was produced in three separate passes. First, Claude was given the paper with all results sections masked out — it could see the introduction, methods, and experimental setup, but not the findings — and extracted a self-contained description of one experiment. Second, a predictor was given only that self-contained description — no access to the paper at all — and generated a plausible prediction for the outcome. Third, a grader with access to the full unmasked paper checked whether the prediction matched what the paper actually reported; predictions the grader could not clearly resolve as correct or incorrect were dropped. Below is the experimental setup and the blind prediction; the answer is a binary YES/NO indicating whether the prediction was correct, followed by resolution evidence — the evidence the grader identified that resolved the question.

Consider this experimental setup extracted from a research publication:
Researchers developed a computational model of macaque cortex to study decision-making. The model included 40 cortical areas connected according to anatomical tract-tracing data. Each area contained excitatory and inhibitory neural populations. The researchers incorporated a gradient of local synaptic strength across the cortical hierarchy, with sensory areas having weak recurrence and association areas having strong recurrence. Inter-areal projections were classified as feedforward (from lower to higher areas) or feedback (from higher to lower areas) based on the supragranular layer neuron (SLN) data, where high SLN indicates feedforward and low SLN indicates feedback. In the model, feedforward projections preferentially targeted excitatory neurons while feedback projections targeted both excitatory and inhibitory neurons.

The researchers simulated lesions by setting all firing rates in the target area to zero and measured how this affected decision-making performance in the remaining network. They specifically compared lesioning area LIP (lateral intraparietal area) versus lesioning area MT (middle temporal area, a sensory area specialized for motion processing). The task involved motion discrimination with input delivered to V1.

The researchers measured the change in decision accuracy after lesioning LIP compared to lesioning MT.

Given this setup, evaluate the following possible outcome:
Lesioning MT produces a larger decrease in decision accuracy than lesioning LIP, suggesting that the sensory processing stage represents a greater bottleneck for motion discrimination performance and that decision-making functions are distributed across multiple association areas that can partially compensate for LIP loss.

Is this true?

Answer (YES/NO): YES